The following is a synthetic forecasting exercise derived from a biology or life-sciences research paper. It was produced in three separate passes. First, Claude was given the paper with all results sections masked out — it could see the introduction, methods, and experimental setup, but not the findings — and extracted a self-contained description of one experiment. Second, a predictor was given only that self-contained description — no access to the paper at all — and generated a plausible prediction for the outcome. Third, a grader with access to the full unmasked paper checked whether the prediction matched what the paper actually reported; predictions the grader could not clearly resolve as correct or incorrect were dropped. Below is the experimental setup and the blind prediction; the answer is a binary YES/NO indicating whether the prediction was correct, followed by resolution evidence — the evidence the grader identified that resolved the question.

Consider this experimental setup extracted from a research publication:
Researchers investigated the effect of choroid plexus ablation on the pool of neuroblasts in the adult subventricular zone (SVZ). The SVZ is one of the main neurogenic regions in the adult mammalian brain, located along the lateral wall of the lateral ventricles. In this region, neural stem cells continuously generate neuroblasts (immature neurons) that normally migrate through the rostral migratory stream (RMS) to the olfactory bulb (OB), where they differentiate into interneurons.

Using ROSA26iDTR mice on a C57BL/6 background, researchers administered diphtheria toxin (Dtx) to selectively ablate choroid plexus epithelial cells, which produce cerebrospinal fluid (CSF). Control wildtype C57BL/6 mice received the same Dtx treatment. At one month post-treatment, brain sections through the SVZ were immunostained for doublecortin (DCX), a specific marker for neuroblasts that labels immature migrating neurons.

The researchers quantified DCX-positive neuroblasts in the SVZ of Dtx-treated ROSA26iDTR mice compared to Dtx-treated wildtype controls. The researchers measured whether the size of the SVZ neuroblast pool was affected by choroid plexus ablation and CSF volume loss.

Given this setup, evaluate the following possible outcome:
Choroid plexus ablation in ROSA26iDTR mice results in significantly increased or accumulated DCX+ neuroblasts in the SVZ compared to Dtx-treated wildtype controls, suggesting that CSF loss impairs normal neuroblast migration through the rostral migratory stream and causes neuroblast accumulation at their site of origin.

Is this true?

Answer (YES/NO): NO